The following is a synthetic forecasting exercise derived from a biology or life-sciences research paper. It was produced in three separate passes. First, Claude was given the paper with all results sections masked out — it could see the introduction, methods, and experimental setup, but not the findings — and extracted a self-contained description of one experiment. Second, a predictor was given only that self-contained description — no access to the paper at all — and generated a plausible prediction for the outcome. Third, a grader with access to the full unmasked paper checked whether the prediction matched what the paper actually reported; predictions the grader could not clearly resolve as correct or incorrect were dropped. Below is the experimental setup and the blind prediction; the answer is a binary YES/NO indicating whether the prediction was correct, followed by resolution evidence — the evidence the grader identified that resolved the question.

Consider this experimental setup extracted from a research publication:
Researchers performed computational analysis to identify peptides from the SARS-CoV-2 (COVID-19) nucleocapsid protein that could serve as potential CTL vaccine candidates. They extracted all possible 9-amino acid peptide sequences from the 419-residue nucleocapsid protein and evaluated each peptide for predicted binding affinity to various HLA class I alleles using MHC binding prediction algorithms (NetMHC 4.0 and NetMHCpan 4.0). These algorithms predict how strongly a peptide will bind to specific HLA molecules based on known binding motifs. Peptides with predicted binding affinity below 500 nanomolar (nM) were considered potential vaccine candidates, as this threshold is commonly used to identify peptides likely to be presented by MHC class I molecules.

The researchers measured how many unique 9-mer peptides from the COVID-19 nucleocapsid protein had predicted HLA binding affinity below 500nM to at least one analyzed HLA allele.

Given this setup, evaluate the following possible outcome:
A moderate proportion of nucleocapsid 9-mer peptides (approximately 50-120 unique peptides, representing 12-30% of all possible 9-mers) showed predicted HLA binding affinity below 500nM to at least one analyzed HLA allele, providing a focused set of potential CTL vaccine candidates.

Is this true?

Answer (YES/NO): YES